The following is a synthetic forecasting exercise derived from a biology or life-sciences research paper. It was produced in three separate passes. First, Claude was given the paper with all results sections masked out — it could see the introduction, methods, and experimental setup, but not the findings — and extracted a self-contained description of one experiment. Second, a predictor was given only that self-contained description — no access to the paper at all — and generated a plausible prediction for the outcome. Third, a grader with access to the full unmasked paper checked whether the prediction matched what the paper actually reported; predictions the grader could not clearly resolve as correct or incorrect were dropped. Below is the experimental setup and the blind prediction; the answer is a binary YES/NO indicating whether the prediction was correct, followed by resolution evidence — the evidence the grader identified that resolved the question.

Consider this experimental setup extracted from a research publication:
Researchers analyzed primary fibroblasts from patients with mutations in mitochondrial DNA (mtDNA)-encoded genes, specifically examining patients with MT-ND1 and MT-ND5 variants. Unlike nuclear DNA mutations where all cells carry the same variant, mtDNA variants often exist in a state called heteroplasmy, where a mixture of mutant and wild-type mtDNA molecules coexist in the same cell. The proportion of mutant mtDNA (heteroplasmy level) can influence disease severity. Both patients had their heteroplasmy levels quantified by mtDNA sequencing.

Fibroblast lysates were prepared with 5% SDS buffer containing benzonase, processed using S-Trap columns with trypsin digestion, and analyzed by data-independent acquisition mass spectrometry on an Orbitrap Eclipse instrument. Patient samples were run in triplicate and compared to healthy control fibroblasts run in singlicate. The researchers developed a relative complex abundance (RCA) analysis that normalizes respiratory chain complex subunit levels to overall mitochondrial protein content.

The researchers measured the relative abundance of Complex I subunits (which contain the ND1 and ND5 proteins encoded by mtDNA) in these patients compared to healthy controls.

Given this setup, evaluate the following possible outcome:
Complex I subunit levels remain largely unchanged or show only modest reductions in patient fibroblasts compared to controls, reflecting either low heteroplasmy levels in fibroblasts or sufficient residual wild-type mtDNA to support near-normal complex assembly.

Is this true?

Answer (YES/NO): NO